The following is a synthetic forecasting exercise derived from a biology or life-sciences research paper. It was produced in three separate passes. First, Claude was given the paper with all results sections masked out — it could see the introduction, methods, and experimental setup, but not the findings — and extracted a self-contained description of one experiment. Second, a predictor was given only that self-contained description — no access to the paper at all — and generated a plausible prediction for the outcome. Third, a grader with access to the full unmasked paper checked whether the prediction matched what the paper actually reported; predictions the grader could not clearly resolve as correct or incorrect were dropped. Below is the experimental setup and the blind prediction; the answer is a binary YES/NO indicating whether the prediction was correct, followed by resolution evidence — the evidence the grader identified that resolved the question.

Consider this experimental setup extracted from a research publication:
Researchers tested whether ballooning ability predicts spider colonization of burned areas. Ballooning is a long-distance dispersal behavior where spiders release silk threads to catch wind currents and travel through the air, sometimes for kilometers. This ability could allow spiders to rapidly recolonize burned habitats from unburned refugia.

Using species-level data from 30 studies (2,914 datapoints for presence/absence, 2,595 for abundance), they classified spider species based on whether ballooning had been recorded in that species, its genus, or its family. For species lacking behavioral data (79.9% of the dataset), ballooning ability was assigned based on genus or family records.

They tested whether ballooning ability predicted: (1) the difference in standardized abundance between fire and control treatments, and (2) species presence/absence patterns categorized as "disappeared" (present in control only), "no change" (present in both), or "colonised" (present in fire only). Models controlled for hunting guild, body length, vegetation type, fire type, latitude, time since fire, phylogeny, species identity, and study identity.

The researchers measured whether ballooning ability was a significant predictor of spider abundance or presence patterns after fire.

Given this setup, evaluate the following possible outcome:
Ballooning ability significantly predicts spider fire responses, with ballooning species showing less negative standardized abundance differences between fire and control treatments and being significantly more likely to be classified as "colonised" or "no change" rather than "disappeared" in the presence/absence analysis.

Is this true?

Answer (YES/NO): NO